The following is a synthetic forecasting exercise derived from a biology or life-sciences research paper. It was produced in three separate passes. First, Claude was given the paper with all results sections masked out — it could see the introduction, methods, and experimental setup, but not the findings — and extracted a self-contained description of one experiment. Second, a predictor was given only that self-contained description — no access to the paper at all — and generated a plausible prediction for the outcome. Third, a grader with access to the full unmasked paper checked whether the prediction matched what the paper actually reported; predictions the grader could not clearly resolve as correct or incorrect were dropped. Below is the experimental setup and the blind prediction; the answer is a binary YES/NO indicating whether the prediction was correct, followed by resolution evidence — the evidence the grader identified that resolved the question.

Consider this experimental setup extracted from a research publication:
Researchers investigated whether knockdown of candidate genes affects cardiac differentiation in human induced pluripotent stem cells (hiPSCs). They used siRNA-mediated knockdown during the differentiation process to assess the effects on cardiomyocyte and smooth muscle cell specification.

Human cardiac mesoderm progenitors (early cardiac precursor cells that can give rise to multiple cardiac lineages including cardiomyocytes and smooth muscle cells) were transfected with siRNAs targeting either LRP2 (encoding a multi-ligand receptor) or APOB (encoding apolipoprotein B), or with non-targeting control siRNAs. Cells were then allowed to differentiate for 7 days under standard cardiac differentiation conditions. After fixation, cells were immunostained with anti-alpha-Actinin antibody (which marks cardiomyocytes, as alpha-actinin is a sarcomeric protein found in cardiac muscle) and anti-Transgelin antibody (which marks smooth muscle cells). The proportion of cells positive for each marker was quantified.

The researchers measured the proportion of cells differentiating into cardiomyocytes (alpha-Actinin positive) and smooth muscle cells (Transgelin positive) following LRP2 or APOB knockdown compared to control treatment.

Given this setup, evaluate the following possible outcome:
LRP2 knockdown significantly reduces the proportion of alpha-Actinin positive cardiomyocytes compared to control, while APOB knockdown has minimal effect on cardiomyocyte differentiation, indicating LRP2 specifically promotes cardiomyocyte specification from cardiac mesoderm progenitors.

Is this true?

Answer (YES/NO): NO